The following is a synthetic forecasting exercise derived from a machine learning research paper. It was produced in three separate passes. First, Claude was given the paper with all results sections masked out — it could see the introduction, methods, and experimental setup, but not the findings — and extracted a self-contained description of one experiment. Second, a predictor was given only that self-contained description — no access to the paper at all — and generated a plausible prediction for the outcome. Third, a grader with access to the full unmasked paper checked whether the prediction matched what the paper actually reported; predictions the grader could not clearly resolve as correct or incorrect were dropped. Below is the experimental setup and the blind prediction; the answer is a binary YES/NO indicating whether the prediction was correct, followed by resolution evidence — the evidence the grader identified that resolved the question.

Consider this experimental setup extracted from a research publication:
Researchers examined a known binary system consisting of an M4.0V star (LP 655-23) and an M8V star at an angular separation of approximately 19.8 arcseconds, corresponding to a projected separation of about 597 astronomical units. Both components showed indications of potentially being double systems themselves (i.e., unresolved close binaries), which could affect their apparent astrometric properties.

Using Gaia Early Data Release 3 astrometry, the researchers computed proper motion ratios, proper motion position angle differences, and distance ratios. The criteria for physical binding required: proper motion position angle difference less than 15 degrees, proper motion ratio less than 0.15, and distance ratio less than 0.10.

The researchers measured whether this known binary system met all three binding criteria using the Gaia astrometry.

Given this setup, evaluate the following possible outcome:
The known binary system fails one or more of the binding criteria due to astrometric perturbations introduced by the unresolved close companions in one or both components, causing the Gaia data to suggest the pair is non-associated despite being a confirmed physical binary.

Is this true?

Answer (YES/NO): NO